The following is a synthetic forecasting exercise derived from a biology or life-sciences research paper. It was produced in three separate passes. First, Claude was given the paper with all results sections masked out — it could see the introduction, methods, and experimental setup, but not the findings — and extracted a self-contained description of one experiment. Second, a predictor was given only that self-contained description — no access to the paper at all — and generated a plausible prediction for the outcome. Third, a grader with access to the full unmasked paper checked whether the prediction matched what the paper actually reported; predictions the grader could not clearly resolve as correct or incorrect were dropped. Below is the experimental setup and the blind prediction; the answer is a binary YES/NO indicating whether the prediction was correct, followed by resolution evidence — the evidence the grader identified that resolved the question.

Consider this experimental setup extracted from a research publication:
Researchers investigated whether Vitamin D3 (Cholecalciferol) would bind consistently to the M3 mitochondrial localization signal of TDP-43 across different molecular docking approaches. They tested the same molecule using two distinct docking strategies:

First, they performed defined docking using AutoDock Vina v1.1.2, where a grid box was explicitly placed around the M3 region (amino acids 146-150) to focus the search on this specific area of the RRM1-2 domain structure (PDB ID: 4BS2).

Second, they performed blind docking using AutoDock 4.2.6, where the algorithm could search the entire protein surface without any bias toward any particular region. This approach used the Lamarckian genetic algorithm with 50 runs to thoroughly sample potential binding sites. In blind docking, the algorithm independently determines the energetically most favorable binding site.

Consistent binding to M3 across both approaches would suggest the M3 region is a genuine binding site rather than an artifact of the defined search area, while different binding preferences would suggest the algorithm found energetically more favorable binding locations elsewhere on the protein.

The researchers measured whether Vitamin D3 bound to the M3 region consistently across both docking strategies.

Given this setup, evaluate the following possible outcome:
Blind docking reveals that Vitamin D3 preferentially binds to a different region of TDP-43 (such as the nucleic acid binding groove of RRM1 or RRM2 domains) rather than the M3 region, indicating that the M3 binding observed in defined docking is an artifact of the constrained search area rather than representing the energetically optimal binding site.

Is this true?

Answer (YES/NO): NO